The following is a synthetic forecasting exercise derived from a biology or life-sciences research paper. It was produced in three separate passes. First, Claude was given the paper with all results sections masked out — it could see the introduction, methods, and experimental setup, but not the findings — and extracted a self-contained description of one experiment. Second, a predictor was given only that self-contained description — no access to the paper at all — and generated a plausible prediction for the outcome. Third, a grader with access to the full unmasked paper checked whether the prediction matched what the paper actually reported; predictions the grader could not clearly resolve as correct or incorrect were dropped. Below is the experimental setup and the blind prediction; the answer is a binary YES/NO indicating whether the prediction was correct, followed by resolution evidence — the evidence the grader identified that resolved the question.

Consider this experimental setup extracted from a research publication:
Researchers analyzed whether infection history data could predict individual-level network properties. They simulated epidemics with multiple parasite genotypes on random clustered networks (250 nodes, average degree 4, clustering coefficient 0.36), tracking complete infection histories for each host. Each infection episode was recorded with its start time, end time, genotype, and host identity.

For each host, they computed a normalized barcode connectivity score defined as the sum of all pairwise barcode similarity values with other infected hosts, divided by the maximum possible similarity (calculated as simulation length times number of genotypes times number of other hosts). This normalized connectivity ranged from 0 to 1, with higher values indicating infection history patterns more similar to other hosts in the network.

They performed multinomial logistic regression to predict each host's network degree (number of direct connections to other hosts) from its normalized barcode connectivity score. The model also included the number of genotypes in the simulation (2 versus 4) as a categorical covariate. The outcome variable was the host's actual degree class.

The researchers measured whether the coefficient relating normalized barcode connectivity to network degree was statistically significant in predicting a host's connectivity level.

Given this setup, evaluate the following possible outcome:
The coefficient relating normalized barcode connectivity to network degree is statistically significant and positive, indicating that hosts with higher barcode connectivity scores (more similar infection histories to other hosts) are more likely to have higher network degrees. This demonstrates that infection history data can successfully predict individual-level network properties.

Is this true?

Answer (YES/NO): YES